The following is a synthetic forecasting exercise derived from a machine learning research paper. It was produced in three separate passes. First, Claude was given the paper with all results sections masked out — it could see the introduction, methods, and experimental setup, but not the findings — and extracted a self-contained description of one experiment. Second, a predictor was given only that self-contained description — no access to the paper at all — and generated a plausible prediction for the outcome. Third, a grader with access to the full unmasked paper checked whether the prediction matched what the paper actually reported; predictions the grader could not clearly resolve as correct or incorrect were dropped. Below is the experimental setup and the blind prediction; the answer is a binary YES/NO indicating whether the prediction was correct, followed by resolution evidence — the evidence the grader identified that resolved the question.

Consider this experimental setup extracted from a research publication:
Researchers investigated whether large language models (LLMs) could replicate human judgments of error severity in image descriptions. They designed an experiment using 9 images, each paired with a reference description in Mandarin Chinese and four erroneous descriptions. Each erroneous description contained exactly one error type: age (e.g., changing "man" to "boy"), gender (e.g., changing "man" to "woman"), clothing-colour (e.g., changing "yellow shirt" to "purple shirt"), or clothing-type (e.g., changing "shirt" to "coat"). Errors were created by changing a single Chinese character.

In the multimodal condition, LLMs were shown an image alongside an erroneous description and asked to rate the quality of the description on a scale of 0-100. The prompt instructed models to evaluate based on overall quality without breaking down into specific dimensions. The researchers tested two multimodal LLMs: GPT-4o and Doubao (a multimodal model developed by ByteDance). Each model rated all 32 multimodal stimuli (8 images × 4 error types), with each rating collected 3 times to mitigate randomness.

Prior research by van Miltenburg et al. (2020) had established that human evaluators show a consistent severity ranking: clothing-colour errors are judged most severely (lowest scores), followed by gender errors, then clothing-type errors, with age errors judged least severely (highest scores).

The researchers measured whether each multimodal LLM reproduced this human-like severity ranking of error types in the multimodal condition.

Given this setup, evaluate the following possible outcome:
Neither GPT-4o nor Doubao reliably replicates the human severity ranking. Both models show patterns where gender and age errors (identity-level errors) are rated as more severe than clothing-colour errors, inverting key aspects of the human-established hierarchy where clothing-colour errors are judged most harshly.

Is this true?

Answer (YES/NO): NO